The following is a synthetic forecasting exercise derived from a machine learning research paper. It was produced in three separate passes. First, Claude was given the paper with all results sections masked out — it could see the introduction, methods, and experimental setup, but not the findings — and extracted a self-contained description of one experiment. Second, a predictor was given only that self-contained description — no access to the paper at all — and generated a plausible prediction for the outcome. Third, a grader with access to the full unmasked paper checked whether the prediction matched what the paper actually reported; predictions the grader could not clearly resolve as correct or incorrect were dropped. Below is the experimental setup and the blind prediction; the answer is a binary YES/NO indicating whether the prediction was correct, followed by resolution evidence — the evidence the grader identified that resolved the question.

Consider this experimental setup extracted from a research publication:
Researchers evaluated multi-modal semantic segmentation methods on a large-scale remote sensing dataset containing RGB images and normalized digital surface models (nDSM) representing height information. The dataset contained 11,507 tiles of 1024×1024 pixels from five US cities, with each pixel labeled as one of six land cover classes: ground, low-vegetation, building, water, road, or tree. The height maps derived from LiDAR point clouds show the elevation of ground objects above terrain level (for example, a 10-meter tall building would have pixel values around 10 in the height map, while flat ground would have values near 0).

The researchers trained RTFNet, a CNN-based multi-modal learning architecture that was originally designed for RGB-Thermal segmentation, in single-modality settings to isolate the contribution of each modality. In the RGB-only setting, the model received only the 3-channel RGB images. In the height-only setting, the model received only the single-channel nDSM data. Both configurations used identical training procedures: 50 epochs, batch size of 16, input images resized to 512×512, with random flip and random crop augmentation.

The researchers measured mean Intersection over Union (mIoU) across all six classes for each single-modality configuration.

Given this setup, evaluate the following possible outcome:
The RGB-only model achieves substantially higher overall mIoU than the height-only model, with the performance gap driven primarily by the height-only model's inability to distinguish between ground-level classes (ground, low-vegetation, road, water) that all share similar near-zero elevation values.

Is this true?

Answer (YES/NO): NO